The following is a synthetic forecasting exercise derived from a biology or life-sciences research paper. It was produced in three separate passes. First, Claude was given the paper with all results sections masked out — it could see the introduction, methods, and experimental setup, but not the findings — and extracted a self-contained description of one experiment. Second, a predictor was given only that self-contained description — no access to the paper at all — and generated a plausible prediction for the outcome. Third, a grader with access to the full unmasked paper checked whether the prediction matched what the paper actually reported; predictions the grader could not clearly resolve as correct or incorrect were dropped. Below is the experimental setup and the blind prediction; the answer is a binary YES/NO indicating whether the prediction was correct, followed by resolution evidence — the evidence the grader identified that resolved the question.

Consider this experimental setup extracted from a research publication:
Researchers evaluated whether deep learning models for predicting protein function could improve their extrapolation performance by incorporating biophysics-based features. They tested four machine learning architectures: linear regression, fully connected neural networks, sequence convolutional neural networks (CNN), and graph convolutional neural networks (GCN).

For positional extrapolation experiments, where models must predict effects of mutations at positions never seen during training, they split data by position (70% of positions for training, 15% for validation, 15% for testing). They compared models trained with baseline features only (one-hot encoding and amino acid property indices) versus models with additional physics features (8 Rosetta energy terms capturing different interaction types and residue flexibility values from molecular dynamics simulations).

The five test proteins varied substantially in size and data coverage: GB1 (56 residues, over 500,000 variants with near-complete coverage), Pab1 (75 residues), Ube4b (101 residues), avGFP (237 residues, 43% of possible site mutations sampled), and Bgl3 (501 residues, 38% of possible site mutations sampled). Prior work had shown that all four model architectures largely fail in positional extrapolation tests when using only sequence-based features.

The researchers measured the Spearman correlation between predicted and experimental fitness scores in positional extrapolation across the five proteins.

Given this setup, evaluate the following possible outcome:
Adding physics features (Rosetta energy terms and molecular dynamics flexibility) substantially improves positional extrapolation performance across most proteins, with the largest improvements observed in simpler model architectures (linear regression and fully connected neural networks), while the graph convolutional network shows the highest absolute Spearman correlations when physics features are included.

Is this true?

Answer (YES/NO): NO